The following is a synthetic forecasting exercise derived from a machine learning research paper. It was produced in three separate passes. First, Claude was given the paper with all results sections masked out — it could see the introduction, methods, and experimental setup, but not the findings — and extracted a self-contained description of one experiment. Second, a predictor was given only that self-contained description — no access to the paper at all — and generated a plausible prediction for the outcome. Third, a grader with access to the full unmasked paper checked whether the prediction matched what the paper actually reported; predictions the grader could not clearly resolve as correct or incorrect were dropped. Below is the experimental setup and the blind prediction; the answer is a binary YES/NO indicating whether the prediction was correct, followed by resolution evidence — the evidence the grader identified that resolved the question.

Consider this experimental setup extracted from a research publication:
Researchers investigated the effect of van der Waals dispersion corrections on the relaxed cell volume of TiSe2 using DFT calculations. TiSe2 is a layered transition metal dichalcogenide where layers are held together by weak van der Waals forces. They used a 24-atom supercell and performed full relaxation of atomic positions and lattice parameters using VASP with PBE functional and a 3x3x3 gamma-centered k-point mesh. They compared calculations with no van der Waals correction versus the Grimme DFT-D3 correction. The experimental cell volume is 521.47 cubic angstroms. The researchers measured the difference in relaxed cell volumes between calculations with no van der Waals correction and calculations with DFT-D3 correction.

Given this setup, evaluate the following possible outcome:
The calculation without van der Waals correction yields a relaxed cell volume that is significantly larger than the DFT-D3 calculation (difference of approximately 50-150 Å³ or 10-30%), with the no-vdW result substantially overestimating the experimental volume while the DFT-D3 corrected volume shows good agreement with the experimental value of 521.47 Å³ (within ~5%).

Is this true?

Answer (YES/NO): NO